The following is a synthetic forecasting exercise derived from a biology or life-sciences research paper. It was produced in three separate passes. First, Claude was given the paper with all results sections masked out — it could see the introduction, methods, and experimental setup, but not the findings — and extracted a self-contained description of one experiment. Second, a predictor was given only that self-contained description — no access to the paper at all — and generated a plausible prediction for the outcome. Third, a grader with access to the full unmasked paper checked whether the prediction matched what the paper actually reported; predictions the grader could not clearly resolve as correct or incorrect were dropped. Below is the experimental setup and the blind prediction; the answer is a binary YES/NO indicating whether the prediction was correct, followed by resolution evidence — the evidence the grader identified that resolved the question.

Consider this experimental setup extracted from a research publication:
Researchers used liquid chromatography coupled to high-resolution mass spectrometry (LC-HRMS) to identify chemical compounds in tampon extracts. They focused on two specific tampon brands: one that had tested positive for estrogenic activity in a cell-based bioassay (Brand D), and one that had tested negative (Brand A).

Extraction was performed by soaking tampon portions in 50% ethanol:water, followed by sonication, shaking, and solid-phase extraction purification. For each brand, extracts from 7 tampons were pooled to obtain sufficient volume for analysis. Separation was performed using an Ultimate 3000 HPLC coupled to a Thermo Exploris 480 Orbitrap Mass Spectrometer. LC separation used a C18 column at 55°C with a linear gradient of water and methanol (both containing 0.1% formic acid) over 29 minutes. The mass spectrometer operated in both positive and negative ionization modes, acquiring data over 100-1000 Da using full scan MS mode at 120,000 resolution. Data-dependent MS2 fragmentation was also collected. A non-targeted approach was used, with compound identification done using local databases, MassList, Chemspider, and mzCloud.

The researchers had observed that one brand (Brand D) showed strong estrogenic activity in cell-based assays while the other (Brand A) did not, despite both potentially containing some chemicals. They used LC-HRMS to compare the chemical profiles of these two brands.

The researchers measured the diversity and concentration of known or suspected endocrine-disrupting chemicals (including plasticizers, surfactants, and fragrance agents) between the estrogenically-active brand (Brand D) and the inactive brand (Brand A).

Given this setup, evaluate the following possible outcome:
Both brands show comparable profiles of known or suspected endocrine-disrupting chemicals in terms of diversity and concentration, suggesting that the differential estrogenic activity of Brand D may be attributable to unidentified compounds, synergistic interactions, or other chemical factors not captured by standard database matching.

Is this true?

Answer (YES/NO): NO